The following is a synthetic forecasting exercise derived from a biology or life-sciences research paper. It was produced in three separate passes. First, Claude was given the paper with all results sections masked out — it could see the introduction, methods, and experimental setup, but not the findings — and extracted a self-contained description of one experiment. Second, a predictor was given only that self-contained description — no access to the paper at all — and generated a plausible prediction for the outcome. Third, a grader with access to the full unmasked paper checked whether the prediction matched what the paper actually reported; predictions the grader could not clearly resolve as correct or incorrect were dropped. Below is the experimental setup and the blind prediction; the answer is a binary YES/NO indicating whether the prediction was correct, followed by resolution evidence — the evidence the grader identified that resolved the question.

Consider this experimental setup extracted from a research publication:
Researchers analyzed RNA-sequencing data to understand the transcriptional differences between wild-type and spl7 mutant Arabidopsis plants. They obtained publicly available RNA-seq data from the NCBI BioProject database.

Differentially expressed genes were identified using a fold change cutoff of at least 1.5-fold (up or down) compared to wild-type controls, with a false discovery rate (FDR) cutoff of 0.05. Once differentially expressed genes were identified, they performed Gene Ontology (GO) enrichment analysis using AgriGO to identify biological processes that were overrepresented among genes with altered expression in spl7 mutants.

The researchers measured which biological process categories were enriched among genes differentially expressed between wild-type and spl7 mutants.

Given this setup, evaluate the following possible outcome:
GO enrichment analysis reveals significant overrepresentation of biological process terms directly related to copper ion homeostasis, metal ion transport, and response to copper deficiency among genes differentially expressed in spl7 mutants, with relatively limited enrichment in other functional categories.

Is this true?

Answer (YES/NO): NO